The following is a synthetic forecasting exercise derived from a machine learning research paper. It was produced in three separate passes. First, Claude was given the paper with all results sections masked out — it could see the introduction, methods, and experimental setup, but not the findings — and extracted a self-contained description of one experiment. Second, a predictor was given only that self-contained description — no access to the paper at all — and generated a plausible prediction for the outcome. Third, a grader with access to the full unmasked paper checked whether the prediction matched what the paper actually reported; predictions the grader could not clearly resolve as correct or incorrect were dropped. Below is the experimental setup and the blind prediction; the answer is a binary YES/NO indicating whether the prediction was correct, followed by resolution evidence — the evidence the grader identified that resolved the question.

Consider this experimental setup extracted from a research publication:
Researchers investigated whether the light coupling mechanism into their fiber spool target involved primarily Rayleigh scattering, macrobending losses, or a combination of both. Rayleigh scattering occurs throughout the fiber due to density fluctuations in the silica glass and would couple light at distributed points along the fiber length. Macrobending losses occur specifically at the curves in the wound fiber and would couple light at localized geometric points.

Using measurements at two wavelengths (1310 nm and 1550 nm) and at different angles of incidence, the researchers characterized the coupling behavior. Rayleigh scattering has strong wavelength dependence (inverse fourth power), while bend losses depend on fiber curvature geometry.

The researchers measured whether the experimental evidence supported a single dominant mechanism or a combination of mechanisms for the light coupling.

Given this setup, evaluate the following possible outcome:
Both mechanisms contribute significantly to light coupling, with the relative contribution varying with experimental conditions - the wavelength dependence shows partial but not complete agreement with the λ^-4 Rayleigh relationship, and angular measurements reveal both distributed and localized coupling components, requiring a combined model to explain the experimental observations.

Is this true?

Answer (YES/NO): YES